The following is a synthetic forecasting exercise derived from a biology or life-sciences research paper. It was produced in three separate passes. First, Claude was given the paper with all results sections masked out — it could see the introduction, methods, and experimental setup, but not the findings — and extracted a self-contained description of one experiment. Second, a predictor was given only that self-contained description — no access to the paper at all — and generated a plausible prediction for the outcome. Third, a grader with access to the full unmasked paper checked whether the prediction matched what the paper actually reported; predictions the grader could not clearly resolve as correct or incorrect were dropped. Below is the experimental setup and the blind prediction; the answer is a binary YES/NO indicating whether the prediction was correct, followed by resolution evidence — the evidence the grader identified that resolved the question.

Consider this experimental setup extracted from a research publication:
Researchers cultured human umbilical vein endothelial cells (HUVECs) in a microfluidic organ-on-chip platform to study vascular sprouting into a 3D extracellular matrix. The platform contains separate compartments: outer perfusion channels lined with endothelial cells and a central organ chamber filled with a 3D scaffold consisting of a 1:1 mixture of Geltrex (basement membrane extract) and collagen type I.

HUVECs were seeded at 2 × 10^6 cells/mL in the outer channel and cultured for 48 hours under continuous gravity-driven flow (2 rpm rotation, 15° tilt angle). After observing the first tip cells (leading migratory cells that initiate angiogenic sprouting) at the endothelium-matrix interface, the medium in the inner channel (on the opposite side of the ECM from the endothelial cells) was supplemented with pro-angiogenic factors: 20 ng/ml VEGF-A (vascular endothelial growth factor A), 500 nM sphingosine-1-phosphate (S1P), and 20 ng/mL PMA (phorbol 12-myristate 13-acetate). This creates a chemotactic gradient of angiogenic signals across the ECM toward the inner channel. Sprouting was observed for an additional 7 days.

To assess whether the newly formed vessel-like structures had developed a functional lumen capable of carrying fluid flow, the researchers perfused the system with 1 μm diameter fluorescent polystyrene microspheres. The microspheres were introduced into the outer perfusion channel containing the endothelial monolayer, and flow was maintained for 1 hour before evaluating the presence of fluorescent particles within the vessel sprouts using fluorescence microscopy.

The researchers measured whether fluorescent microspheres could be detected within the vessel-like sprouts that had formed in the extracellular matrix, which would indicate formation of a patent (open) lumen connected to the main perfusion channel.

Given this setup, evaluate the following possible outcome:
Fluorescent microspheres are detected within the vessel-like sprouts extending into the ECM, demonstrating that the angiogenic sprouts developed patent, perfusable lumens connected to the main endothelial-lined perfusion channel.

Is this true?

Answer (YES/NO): YES